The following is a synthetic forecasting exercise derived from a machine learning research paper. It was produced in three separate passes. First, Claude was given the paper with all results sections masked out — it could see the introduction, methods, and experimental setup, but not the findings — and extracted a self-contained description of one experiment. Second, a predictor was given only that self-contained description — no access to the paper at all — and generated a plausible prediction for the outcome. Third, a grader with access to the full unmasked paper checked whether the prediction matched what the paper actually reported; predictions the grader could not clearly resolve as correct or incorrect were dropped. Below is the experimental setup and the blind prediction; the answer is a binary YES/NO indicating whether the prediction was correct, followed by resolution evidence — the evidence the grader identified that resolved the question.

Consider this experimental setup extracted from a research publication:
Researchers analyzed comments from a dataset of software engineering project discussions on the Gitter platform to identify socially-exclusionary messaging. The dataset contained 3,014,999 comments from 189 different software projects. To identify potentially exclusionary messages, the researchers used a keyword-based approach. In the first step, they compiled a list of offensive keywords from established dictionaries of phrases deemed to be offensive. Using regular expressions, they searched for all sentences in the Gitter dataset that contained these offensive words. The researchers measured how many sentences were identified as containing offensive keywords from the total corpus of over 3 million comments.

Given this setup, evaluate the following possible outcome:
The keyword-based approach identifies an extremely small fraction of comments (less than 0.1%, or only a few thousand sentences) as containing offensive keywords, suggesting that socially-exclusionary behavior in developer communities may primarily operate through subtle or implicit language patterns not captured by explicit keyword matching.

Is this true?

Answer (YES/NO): NO